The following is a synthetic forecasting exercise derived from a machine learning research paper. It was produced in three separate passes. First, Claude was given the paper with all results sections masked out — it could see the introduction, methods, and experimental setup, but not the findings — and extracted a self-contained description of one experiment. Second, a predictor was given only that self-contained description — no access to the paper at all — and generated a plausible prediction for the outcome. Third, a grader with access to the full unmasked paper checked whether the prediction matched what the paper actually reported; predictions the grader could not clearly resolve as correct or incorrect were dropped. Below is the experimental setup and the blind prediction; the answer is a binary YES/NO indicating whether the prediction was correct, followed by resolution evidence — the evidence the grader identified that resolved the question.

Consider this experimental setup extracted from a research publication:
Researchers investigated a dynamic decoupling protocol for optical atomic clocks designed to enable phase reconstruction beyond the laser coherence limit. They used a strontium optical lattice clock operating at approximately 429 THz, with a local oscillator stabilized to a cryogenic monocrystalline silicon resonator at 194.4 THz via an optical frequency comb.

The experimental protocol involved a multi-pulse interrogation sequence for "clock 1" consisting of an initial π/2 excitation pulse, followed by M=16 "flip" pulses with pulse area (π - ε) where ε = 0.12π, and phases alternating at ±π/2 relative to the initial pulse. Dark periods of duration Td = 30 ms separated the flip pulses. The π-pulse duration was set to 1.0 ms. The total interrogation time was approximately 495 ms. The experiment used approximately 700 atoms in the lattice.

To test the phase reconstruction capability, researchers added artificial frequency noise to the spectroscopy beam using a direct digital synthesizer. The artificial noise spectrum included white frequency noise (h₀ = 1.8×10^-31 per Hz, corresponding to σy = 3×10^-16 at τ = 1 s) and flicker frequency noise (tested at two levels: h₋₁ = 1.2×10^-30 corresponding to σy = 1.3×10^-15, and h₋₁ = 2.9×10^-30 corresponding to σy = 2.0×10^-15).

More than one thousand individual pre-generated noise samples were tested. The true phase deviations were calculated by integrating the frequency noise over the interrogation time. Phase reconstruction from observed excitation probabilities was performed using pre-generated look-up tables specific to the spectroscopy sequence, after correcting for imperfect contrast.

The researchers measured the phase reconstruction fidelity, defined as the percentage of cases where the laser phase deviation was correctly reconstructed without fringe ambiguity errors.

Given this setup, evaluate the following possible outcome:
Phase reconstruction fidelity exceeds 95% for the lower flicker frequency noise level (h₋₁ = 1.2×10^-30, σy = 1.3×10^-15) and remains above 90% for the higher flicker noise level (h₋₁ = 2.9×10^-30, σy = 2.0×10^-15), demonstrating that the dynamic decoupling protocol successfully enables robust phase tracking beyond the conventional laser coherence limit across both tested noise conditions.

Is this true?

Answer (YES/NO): YES